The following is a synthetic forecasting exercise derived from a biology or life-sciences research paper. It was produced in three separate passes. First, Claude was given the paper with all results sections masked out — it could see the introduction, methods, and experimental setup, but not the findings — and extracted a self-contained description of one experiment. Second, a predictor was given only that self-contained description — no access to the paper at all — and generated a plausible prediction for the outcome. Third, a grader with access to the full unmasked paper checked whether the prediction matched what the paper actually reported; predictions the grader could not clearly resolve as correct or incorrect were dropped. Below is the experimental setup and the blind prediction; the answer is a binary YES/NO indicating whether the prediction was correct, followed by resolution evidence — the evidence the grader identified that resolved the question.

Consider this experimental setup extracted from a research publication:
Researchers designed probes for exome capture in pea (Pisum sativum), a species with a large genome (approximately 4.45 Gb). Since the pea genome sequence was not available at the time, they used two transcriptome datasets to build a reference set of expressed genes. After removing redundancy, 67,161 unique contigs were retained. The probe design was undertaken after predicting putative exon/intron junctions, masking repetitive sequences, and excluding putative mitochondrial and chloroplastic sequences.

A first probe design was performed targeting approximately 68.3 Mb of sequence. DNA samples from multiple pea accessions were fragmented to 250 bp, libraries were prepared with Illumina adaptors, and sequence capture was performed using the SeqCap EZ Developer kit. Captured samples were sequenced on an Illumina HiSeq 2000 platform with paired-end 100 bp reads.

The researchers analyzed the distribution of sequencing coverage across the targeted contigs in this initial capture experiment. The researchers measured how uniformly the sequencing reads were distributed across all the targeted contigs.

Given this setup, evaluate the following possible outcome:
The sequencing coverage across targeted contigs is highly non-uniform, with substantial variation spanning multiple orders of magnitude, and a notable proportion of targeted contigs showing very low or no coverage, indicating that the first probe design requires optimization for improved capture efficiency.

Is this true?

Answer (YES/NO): YES